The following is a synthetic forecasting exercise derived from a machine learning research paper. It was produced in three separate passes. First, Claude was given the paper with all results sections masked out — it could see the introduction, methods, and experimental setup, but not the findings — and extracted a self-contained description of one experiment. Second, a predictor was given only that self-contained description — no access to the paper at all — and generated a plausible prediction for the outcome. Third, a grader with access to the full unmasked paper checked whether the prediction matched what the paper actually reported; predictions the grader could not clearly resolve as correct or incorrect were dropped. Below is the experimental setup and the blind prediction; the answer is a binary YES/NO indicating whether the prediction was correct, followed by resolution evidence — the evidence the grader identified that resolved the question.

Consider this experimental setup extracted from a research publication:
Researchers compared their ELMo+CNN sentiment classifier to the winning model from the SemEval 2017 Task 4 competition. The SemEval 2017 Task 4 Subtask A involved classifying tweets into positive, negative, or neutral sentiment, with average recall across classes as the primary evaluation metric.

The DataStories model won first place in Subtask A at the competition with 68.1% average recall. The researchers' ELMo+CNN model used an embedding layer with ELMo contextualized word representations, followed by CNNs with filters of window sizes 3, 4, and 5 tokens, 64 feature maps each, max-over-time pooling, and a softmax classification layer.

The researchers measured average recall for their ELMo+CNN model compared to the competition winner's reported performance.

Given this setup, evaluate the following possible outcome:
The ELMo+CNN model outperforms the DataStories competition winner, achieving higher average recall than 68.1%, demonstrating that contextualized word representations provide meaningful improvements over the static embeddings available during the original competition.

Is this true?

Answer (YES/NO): NO